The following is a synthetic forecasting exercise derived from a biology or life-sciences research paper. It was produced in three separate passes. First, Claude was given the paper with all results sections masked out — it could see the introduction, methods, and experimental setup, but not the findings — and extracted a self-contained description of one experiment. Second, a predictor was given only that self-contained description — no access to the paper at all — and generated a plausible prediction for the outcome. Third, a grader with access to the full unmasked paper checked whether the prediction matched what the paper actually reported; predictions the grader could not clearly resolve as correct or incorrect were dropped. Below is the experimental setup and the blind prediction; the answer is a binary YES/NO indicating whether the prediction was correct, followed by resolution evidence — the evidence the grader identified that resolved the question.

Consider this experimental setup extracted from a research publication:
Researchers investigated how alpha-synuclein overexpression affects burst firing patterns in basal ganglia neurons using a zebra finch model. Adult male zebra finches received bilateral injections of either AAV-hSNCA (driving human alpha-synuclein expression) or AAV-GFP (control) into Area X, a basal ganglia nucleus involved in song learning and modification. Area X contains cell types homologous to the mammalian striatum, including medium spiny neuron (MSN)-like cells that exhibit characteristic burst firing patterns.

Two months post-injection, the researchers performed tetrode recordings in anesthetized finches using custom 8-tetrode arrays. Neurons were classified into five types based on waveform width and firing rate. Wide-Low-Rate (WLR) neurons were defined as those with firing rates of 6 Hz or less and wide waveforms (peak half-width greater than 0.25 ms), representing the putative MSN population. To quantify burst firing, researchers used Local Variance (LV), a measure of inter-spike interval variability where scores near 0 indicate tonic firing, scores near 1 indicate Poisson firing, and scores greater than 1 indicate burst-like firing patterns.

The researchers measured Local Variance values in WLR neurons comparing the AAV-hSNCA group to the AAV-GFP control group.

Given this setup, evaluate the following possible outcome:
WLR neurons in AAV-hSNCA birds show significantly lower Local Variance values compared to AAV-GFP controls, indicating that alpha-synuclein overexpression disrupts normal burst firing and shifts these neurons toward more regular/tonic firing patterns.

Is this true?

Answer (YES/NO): NO